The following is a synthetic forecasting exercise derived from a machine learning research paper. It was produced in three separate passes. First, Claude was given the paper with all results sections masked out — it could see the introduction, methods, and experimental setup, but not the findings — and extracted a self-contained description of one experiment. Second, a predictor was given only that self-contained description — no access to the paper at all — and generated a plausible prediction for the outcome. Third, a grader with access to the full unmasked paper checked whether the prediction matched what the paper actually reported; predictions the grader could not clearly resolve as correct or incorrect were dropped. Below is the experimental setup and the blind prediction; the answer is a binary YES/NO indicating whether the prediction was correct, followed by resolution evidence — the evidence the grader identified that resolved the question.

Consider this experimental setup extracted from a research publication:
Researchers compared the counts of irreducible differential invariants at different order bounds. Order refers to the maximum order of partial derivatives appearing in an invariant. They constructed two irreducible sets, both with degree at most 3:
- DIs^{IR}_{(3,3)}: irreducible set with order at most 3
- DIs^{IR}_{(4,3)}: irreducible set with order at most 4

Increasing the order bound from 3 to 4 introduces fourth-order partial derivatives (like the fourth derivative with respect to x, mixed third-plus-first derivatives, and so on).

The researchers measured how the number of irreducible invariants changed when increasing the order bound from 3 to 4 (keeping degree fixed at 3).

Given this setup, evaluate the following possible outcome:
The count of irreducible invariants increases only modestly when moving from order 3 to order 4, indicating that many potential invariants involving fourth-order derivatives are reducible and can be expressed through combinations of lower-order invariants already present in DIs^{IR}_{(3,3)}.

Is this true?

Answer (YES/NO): NO